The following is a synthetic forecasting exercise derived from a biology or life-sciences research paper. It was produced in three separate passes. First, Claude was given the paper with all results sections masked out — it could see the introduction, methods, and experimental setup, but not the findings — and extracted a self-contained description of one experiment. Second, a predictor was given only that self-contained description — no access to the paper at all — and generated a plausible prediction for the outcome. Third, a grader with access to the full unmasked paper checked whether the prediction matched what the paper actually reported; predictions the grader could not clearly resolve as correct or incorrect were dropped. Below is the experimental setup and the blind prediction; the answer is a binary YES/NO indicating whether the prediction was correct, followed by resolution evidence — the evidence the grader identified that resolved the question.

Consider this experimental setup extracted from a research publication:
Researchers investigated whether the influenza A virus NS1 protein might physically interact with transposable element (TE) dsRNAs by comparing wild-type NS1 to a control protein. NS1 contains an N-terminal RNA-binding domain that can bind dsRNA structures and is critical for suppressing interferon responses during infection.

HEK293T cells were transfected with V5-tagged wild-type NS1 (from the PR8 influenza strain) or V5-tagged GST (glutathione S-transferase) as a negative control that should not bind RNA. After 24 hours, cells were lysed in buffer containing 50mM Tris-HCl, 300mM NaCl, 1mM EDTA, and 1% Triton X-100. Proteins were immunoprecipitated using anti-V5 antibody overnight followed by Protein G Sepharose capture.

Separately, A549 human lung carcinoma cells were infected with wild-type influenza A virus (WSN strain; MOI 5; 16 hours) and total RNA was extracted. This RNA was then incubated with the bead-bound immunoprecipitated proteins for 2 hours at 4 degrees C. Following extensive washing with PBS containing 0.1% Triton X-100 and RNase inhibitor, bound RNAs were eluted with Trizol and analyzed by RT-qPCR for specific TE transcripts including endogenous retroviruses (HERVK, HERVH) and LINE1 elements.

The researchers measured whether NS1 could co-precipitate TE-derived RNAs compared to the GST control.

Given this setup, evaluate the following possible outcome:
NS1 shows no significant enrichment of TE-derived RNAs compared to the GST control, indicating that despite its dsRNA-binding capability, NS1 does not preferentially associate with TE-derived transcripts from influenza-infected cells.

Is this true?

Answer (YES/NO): NO